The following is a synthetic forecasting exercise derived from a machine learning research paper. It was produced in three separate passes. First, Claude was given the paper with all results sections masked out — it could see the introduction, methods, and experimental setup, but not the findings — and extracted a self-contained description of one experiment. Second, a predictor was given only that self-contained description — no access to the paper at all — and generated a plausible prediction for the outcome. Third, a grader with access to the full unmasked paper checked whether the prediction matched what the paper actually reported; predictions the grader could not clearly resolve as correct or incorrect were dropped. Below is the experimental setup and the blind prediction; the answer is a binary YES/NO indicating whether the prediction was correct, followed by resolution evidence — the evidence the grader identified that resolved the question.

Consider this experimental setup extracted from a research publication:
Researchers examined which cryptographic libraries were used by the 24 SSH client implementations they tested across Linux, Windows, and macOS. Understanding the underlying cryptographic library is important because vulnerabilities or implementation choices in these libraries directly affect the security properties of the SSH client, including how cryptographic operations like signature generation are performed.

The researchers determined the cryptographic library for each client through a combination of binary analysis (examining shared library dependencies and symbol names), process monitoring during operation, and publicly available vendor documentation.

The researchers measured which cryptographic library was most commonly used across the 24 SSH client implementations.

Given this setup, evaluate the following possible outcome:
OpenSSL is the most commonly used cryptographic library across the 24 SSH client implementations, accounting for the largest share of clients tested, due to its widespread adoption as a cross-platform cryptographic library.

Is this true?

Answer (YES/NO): YES